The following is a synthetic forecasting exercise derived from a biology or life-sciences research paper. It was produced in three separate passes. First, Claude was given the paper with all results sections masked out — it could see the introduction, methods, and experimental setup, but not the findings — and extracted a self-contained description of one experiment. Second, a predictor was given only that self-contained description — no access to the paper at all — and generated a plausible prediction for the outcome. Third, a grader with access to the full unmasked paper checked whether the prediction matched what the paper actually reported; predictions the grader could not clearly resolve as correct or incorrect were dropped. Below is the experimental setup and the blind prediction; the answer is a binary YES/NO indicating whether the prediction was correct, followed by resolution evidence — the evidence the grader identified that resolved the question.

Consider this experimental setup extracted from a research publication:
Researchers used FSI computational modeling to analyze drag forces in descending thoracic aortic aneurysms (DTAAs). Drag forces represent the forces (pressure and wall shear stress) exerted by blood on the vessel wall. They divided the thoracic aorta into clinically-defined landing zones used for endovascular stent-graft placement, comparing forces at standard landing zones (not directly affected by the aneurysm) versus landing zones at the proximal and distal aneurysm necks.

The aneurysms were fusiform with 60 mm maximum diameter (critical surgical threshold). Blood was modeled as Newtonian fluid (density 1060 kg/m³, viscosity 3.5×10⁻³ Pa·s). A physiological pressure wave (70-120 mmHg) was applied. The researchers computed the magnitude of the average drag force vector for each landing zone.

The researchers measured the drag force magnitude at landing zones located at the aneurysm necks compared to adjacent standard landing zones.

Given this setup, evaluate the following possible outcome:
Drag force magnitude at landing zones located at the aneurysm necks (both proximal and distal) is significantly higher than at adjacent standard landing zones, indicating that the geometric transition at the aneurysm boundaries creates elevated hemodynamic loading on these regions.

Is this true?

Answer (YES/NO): YES